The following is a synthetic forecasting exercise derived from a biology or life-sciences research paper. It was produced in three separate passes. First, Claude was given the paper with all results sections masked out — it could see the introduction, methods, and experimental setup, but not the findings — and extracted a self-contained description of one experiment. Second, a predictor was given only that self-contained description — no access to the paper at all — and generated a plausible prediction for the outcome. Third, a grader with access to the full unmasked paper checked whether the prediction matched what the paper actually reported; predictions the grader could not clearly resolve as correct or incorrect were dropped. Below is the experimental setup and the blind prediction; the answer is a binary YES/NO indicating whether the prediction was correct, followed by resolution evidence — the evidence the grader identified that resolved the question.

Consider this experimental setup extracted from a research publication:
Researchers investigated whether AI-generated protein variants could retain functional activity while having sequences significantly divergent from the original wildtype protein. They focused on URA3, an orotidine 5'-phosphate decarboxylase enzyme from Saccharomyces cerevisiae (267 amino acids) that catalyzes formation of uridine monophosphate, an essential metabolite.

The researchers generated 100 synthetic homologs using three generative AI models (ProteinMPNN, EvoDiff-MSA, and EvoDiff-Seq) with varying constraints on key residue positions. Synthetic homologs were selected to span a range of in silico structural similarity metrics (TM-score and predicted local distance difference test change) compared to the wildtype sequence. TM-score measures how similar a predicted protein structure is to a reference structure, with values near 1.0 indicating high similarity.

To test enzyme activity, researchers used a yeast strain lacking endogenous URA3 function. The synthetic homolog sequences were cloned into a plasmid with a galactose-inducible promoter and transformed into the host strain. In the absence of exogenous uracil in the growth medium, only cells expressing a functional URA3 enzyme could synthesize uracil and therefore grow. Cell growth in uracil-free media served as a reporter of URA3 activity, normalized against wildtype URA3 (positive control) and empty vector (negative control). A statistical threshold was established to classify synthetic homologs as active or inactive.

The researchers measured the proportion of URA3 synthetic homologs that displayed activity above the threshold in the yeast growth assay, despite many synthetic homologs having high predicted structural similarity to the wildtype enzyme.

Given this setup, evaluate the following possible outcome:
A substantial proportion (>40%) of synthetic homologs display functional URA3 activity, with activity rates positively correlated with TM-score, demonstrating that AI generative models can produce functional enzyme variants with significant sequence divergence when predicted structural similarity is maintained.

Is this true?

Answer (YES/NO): NO